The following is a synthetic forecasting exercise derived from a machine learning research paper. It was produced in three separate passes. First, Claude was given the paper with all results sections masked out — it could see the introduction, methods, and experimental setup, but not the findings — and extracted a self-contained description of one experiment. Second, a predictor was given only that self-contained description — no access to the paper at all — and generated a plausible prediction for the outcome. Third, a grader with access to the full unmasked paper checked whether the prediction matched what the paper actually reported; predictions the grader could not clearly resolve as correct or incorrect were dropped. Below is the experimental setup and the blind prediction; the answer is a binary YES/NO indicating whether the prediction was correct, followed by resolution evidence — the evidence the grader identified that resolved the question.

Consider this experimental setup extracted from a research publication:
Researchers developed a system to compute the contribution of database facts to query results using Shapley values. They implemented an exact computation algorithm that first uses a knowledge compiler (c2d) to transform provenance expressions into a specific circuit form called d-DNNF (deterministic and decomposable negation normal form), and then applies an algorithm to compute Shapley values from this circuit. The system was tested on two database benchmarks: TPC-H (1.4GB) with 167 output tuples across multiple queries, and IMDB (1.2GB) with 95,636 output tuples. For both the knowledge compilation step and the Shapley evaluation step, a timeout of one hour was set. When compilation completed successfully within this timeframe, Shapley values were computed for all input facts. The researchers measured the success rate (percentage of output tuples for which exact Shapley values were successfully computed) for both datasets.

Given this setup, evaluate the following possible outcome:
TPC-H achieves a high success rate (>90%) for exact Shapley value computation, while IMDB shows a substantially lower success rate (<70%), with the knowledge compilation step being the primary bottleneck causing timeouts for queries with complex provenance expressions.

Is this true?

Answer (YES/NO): NO